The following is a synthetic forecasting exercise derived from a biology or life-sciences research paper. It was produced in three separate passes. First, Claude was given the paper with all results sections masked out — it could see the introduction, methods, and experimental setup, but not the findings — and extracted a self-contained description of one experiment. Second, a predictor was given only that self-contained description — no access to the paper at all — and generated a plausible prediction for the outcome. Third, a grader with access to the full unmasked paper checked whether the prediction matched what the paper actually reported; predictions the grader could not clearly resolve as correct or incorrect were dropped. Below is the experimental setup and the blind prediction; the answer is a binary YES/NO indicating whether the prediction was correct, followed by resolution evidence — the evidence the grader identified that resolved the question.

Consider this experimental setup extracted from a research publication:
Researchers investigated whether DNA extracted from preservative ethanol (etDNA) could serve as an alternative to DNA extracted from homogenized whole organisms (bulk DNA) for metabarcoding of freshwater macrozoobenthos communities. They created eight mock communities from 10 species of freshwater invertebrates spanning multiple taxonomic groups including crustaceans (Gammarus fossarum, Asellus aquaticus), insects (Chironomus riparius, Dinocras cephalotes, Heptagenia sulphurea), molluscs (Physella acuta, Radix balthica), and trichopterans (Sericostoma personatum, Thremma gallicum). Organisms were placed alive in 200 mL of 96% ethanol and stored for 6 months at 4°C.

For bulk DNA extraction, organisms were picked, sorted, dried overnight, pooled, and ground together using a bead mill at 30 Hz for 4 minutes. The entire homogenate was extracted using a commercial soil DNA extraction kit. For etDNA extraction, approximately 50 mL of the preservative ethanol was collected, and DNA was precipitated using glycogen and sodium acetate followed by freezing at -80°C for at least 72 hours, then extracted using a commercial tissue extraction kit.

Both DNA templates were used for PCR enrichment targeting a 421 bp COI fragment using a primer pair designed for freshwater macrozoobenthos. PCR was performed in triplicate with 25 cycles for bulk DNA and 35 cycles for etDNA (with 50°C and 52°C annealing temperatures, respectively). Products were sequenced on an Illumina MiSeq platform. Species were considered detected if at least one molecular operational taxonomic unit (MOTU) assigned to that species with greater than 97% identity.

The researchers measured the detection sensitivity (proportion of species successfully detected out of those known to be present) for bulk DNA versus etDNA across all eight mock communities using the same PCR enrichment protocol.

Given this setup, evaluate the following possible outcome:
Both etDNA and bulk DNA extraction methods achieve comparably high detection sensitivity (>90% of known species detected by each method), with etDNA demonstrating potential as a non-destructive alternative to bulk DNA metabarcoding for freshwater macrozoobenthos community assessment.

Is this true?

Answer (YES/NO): NO